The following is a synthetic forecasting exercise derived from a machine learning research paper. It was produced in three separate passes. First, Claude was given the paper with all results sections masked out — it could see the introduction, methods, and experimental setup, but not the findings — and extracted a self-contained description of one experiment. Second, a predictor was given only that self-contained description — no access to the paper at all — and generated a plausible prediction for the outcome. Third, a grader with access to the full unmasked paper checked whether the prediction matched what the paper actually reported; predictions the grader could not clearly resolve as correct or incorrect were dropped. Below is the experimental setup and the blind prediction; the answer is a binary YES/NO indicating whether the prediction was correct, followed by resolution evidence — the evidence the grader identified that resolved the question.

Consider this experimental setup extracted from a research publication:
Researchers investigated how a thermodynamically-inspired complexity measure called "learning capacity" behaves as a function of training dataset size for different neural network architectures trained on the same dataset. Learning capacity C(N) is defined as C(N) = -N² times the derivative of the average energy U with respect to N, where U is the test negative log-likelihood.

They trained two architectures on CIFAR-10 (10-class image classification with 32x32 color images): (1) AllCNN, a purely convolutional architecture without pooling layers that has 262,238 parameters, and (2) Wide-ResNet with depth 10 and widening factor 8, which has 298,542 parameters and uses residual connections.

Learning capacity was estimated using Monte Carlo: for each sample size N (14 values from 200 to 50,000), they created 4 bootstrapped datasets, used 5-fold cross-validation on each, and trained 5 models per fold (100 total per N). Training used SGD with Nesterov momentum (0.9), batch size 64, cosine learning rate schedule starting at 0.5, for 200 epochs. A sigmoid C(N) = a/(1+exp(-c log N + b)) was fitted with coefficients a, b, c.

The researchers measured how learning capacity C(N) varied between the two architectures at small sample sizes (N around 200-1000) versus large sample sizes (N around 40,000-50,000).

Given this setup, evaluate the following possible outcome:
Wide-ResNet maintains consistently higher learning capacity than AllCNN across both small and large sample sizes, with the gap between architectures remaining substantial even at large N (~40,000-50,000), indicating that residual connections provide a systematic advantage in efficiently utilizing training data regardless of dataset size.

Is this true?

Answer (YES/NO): NO